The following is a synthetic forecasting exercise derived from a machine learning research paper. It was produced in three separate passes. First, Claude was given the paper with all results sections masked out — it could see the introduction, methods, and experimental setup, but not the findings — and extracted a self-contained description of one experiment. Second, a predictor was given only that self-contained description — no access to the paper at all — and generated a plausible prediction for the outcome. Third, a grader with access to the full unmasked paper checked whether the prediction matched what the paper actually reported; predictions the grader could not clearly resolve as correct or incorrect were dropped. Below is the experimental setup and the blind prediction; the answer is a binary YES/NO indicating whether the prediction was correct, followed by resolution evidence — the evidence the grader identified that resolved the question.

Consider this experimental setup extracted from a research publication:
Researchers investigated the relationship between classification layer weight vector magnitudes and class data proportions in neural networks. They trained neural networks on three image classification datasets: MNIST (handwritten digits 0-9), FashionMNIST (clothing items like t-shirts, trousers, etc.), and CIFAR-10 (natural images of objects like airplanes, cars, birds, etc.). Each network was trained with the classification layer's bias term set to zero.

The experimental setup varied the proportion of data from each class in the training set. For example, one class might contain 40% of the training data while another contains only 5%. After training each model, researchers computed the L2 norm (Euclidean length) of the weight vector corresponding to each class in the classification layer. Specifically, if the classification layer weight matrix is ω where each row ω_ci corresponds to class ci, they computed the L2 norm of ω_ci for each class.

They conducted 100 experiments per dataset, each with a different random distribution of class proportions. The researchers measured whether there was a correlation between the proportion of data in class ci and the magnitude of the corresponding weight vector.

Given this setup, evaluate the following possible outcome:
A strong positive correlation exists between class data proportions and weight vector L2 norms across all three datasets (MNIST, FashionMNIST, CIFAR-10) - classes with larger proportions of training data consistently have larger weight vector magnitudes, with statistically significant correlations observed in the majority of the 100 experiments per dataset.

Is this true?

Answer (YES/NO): NO